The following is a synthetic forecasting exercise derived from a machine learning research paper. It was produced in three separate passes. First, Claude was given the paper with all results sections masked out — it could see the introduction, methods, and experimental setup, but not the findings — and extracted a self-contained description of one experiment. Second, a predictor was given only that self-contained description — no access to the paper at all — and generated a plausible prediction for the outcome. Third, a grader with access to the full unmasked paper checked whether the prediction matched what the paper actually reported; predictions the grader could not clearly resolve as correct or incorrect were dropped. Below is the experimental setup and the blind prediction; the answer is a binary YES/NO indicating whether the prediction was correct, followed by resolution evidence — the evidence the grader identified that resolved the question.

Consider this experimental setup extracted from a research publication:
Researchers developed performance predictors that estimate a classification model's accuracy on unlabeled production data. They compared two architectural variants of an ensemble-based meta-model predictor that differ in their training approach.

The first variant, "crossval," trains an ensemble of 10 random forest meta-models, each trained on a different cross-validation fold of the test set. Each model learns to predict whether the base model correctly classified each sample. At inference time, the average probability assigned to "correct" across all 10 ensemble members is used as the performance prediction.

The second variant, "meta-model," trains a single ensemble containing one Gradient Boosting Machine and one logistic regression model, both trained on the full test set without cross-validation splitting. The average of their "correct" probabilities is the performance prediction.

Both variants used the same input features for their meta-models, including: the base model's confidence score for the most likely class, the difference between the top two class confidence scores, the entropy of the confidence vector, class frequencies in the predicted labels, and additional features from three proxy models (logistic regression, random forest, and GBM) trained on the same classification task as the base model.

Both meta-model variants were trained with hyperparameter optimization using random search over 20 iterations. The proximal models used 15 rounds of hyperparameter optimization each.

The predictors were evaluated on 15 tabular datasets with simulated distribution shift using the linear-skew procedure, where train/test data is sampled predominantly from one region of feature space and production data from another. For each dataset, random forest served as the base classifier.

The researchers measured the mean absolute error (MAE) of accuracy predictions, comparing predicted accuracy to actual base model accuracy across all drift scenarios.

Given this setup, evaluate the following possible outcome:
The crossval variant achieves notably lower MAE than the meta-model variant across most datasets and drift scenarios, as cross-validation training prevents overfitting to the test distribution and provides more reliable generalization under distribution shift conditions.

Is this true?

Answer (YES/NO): NO